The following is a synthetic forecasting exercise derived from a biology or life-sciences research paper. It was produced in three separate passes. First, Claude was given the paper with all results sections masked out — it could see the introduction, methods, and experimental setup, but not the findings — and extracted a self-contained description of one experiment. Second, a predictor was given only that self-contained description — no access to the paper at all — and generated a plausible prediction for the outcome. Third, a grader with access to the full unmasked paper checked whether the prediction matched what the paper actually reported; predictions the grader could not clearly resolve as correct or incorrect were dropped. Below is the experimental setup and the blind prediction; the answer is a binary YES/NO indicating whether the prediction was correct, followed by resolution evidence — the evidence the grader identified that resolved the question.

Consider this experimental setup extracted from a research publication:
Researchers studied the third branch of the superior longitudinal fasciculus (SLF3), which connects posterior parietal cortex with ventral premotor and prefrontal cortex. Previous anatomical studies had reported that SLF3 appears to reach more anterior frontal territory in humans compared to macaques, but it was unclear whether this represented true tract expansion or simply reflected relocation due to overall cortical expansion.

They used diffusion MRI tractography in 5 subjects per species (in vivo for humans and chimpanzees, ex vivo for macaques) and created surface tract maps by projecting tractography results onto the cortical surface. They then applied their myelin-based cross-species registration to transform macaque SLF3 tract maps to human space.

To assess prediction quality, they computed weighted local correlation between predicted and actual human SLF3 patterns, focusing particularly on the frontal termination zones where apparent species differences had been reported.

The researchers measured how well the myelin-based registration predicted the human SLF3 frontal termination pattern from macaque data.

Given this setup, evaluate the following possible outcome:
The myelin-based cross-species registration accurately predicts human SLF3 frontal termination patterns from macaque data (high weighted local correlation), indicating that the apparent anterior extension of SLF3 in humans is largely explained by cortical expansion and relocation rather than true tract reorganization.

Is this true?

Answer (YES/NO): NO